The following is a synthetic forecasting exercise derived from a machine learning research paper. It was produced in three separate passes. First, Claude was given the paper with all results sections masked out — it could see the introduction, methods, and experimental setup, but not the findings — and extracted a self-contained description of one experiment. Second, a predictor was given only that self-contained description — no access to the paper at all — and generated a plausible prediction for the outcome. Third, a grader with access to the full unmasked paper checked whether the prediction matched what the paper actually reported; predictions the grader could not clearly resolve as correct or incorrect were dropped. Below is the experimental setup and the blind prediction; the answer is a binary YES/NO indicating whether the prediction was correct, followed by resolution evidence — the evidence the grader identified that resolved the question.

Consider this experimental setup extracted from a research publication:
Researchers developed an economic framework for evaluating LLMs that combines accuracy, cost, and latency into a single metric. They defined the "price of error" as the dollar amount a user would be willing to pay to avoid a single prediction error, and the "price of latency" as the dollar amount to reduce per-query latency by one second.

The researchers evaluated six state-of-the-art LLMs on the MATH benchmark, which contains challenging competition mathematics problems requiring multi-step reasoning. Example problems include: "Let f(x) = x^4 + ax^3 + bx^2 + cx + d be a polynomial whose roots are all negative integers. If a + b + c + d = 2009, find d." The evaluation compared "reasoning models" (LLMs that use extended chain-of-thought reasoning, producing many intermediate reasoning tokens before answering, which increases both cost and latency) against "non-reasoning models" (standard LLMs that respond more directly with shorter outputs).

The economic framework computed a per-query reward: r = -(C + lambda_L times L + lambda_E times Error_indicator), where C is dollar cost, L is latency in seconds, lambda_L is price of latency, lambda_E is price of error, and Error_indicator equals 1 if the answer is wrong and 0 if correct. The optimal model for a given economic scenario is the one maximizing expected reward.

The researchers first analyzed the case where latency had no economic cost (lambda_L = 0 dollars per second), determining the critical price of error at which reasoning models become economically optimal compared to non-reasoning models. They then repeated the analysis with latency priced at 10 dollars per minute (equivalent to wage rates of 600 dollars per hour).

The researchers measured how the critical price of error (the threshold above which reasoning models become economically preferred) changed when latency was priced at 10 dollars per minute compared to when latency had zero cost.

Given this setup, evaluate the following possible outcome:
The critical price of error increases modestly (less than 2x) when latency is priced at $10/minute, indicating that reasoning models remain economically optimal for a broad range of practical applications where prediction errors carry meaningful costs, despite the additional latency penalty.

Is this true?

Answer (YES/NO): NO